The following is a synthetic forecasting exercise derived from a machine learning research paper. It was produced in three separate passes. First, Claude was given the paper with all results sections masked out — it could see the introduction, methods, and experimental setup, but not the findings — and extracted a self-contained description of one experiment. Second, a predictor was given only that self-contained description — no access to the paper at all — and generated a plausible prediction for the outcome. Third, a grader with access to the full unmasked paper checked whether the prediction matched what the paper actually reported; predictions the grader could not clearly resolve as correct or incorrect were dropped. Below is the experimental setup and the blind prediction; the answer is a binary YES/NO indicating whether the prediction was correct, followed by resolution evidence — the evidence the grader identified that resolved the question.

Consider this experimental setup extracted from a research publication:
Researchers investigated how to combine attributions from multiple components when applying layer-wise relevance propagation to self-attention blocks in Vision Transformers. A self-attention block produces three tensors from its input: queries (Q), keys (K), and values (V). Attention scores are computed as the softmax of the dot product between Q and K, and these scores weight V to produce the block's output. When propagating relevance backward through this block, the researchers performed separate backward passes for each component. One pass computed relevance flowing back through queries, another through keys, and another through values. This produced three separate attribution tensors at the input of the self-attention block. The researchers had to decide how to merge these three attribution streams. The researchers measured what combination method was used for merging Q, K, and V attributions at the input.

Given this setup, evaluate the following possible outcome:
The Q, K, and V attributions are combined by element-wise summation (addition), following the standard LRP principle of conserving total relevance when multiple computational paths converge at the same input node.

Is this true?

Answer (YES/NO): YES